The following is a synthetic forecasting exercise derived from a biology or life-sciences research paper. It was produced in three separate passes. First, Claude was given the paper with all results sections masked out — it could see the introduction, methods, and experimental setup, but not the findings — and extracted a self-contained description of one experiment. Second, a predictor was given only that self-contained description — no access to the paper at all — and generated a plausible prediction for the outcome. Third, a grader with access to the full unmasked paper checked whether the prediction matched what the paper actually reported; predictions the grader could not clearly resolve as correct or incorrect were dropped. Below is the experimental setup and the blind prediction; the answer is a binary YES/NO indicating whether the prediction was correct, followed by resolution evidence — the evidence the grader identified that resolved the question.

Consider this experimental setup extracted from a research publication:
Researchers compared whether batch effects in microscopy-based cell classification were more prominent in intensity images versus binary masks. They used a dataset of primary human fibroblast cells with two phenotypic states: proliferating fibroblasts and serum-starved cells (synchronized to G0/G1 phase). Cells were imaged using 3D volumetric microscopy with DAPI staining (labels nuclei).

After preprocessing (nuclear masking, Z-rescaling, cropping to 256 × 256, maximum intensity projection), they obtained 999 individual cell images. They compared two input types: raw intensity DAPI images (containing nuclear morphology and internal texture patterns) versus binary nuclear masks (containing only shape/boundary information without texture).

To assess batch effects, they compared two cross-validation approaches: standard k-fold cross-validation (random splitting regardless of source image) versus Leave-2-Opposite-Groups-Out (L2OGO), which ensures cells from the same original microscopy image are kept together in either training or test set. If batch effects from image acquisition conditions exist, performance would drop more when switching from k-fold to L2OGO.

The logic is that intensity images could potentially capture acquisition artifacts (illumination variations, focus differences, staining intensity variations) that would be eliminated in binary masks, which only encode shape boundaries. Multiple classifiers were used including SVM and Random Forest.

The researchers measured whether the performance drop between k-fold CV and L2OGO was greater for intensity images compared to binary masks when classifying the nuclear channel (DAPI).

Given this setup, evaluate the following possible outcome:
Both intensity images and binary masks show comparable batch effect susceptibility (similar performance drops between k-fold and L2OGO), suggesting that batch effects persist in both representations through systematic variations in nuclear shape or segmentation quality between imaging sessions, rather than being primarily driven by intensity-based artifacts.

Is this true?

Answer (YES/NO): YES